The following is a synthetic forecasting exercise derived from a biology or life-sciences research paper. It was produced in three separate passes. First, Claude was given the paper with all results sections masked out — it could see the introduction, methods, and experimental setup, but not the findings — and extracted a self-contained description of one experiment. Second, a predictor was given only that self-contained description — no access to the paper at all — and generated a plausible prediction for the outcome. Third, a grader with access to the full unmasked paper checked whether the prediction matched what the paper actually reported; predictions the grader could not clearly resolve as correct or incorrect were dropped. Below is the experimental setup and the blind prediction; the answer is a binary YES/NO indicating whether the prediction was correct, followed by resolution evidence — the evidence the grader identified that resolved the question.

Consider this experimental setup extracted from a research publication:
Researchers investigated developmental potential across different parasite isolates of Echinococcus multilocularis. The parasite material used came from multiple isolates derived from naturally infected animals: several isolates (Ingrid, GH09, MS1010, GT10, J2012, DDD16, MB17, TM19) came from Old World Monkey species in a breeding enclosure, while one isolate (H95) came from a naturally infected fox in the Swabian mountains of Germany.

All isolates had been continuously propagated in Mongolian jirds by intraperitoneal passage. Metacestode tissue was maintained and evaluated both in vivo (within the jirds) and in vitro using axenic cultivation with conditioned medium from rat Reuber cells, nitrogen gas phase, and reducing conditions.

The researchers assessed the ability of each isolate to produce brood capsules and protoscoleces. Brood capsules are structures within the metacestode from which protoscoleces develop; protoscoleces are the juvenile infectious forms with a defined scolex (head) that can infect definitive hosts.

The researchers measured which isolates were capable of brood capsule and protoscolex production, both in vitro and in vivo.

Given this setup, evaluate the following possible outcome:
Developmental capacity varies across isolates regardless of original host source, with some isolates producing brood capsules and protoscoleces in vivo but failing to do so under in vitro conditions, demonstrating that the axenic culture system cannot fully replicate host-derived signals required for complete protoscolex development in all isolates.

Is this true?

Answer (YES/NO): NO